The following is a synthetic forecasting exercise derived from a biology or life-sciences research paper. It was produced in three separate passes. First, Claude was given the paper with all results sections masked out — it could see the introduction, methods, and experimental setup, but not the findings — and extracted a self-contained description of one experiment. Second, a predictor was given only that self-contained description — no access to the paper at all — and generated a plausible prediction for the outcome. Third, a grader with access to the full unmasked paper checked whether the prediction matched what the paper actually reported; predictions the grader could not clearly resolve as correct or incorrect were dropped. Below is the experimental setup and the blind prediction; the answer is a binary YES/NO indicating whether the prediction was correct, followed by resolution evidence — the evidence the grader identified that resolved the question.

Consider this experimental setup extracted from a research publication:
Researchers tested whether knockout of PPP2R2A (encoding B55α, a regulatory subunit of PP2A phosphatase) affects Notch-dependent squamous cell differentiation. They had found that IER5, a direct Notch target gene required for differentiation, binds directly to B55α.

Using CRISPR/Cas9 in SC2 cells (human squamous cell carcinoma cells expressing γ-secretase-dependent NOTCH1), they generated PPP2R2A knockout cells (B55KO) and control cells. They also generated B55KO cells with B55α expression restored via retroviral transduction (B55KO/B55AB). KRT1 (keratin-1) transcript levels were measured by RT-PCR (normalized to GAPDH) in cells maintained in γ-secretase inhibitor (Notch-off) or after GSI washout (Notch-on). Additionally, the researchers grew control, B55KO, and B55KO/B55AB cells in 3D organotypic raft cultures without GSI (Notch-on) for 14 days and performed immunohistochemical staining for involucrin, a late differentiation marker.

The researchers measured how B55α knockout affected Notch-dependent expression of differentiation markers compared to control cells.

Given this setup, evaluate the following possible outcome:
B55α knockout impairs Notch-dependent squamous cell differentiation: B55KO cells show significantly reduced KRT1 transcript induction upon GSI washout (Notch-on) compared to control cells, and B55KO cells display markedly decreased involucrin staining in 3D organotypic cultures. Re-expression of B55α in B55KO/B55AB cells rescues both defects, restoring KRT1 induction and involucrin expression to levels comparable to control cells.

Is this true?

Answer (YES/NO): NO